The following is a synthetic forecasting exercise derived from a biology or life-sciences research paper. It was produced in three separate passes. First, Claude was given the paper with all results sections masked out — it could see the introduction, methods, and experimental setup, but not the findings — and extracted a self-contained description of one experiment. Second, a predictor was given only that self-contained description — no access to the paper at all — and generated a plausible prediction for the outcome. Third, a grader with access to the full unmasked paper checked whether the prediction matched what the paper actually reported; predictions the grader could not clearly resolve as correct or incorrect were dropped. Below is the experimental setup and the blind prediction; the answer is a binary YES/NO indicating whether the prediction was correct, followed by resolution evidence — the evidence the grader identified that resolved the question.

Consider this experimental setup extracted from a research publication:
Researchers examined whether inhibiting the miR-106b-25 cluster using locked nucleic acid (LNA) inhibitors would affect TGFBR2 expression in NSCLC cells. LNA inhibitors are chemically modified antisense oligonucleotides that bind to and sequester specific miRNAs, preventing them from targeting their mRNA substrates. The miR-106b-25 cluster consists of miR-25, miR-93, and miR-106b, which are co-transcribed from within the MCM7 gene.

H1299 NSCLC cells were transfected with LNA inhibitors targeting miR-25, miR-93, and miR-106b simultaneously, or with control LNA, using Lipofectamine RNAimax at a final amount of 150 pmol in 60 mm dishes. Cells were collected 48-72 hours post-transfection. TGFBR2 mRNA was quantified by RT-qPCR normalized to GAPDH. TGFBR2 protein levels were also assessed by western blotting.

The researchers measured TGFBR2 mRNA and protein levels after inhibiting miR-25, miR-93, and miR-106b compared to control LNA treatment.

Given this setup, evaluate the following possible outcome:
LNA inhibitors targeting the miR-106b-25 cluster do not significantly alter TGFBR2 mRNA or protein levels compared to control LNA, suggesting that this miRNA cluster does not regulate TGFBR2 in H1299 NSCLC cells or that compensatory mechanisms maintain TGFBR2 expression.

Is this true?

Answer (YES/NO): NO